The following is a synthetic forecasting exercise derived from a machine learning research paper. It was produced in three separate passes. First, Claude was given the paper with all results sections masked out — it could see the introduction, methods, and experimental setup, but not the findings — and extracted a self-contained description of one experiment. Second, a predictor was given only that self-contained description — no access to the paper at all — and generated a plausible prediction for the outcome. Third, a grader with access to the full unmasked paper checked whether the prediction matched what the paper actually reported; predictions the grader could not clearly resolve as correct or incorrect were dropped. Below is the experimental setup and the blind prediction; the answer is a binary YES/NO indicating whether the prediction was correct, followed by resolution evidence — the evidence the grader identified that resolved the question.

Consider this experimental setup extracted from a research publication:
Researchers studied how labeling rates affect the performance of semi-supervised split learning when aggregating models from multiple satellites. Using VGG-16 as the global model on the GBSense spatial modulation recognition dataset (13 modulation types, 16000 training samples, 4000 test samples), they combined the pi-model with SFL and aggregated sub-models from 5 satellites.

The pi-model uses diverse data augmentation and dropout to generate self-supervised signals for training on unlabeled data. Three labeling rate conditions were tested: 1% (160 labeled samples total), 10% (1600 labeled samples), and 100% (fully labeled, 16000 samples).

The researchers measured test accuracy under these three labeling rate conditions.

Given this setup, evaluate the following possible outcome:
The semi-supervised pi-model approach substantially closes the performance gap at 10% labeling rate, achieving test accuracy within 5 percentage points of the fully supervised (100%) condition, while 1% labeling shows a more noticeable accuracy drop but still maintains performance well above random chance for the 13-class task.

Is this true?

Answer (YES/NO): NO